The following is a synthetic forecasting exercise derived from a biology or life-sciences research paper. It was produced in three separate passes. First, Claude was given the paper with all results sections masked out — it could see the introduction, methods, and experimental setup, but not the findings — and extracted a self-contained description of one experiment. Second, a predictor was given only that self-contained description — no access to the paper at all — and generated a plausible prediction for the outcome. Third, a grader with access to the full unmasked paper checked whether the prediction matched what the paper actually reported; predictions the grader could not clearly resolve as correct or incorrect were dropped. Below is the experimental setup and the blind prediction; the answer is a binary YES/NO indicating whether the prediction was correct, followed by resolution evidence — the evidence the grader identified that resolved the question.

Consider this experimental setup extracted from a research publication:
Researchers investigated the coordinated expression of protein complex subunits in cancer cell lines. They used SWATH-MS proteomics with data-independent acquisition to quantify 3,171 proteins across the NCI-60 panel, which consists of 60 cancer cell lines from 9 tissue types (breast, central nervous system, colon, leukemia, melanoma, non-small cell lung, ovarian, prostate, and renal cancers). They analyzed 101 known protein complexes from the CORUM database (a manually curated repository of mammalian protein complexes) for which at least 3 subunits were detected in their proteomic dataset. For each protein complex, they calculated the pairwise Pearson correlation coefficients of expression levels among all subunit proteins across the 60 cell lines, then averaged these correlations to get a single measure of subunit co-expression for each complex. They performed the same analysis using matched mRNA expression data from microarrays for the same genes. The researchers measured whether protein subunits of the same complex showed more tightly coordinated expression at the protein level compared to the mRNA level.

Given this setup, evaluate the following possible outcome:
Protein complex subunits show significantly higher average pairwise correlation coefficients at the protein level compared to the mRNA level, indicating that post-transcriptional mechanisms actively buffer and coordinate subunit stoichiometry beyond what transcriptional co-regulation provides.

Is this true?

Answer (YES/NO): YES